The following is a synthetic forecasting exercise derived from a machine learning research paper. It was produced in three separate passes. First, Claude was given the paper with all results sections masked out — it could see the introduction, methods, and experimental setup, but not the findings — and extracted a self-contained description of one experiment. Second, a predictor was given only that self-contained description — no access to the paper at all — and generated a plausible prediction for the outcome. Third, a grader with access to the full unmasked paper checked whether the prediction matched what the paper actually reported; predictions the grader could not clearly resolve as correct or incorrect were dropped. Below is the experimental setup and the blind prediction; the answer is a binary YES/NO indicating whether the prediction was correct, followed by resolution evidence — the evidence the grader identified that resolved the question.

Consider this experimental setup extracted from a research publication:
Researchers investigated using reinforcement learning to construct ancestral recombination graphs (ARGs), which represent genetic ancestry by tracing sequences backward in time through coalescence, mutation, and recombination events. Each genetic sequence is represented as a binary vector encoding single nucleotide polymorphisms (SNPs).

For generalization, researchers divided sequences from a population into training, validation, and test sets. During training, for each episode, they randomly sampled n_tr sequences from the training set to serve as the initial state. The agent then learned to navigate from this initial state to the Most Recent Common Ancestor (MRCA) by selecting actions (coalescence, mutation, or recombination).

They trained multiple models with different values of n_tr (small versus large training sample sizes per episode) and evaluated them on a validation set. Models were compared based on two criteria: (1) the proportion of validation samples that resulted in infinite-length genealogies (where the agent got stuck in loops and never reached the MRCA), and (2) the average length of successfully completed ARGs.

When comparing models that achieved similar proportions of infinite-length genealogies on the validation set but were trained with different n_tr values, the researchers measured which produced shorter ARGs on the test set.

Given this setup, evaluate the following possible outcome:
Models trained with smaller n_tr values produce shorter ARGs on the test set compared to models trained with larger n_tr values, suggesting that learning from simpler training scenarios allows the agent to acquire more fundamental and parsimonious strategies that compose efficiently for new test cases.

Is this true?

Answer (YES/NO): YES